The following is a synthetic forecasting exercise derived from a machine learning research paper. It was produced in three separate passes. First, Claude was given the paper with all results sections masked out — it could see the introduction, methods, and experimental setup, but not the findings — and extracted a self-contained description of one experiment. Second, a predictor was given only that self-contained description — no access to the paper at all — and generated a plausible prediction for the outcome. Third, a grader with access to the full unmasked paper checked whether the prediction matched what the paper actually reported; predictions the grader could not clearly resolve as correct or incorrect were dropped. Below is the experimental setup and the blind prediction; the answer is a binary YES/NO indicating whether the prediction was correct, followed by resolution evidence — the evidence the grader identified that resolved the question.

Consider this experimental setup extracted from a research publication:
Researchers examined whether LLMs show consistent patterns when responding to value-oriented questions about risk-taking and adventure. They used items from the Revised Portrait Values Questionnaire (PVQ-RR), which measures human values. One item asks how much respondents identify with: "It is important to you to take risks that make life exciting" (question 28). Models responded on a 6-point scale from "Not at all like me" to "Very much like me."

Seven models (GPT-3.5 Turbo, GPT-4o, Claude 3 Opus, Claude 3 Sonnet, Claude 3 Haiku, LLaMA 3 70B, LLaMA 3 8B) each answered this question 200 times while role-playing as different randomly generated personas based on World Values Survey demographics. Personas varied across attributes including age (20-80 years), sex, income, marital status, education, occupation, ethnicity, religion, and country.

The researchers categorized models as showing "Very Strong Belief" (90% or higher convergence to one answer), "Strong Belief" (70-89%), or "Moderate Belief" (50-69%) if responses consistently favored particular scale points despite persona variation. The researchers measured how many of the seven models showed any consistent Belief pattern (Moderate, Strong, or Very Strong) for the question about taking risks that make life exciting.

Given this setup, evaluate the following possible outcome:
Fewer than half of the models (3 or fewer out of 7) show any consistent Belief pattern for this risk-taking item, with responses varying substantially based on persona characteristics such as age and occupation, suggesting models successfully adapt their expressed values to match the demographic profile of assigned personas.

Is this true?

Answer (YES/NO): YES